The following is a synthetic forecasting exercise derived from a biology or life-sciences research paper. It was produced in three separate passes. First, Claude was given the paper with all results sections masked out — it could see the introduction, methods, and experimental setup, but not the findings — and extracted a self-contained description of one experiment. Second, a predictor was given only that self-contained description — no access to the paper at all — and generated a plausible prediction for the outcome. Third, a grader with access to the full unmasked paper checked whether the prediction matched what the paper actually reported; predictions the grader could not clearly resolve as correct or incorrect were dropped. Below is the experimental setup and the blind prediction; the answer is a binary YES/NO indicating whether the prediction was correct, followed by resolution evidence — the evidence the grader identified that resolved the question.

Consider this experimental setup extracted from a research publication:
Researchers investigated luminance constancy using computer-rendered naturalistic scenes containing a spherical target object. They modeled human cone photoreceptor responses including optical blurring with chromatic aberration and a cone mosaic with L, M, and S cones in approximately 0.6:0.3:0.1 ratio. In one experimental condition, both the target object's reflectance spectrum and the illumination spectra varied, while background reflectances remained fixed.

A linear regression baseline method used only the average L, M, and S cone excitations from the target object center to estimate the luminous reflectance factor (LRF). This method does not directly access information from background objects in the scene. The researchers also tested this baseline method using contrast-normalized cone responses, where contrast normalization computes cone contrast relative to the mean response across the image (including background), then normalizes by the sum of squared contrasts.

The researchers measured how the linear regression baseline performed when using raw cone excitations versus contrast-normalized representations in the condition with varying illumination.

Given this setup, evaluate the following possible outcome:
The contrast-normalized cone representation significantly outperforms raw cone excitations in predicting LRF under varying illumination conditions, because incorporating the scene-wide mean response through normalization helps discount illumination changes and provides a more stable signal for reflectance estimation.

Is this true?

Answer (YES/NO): YES